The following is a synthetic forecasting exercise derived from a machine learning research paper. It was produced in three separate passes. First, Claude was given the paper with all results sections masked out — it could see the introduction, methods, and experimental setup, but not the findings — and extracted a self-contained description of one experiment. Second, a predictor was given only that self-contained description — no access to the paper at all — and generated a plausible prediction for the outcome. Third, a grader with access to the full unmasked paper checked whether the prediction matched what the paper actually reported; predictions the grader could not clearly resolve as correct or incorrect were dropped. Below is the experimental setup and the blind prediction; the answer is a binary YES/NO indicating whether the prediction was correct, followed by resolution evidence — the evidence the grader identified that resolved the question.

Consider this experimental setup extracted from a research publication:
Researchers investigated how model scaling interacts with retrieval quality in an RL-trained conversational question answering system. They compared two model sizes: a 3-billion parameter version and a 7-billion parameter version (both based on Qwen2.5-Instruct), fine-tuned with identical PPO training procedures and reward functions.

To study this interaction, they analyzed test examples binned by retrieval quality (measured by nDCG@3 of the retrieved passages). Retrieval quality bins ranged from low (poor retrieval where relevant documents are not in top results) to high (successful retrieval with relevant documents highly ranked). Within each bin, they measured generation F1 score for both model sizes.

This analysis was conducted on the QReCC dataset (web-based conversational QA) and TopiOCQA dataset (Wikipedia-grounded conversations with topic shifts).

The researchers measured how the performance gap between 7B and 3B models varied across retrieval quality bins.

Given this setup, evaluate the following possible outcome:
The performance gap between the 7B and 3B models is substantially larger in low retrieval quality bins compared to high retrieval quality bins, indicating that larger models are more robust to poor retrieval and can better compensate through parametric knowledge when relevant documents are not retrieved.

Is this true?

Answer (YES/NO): NO